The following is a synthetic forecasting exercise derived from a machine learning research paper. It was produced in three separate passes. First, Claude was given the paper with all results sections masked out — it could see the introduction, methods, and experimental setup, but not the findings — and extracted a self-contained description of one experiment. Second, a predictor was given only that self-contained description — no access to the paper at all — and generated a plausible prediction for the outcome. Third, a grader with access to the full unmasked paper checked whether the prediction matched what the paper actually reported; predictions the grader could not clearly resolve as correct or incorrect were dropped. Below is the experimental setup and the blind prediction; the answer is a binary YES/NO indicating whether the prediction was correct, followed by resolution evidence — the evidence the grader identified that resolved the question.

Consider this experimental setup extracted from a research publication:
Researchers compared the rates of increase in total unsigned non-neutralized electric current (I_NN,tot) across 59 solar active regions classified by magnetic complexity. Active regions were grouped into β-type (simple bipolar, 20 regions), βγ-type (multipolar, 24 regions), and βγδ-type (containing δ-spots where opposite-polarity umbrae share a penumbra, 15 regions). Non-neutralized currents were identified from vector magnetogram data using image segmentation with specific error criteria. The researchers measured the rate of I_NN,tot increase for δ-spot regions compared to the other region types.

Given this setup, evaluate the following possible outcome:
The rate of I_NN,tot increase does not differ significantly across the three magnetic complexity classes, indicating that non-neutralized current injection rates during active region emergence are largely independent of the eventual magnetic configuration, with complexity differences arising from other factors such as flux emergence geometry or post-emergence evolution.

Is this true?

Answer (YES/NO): NO